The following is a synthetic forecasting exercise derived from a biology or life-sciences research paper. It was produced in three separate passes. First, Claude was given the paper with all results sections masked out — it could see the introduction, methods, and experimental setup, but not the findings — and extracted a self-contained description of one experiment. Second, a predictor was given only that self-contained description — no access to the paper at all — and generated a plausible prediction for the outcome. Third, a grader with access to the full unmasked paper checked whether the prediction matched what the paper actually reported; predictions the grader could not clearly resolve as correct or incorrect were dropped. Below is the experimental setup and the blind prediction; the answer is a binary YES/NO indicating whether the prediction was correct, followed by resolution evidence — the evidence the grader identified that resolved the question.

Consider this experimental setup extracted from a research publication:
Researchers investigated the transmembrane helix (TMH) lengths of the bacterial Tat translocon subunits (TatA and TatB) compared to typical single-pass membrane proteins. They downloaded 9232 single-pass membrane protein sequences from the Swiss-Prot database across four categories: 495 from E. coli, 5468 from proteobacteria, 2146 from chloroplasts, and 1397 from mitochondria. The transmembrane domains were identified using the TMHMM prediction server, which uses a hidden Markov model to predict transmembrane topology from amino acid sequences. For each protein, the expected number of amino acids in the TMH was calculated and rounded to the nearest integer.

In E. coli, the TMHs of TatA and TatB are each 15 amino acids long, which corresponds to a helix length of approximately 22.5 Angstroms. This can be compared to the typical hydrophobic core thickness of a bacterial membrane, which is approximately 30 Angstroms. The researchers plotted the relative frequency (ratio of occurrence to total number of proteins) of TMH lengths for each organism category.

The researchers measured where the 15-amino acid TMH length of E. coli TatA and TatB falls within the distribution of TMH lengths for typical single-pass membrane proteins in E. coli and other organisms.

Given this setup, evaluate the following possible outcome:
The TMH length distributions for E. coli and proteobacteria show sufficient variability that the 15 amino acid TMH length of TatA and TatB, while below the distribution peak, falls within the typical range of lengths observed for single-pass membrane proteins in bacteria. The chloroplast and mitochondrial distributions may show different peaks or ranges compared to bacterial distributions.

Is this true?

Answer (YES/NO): NO